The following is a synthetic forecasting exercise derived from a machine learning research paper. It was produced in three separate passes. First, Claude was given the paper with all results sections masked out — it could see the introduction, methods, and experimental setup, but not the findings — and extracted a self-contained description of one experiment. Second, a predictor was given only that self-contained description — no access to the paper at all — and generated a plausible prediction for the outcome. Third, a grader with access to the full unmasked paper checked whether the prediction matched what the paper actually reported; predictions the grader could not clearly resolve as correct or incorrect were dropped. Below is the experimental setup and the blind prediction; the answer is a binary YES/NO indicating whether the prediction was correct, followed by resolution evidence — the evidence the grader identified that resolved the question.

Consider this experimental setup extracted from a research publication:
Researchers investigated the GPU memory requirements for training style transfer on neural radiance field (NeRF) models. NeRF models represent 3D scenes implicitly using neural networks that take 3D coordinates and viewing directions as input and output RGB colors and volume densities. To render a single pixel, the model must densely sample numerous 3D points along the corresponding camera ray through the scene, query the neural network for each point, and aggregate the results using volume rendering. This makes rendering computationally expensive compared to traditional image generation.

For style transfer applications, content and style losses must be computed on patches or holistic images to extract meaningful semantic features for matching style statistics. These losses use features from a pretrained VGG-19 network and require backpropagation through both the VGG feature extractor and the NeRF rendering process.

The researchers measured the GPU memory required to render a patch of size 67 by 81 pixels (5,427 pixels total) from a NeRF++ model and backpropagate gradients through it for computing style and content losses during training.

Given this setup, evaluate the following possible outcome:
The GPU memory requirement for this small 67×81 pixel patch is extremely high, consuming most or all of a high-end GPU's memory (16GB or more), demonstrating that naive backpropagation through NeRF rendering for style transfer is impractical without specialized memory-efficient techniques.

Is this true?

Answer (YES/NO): YES